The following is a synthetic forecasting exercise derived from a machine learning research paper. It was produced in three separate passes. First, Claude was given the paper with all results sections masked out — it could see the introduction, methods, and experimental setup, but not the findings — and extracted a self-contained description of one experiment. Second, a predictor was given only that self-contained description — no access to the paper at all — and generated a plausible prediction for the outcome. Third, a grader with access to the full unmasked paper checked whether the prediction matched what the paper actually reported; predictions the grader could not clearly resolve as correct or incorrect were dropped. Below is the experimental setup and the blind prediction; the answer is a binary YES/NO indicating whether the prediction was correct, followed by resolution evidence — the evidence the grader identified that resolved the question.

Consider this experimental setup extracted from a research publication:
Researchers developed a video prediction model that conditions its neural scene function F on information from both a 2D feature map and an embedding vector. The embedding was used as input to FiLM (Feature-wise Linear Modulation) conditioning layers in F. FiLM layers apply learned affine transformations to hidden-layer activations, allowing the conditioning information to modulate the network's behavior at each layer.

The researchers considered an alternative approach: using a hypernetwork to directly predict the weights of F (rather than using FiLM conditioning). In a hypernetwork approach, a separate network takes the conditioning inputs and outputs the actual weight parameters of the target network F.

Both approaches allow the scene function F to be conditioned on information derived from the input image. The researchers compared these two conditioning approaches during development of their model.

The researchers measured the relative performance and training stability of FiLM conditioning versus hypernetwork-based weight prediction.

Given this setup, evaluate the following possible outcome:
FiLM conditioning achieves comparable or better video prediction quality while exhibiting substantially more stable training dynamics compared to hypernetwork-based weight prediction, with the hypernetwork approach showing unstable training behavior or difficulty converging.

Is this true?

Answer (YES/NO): YES